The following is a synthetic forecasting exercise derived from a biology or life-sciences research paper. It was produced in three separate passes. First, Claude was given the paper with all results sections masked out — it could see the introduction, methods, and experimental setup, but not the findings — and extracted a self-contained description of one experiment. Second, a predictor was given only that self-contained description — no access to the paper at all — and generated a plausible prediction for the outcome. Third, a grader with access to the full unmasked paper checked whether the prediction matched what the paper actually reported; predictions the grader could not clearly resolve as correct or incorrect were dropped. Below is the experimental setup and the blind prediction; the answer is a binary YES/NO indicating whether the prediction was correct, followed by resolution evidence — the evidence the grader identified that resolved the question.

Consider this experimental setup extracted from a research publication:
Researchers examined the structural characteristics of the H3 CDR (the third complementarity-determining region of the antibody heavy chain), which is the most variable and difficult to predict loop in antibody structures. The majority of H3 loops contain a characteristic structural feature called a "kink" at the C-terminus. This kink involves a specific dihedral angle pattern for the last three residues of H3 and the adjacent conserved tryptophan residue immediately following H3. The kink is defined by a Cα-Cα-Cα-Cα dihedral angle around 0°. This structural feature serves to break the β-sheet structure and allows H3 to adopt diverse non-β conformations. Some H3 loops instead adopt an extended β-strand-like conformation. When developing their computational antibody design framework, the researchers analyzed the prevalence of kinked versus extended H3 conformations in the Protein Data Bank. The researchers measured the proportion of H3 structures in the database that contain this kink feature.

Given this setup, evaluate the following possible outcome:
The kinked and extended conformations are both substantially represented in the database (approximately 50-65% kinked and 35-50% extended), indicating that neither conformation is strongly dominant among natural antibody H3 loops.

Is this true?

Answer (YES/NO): NO